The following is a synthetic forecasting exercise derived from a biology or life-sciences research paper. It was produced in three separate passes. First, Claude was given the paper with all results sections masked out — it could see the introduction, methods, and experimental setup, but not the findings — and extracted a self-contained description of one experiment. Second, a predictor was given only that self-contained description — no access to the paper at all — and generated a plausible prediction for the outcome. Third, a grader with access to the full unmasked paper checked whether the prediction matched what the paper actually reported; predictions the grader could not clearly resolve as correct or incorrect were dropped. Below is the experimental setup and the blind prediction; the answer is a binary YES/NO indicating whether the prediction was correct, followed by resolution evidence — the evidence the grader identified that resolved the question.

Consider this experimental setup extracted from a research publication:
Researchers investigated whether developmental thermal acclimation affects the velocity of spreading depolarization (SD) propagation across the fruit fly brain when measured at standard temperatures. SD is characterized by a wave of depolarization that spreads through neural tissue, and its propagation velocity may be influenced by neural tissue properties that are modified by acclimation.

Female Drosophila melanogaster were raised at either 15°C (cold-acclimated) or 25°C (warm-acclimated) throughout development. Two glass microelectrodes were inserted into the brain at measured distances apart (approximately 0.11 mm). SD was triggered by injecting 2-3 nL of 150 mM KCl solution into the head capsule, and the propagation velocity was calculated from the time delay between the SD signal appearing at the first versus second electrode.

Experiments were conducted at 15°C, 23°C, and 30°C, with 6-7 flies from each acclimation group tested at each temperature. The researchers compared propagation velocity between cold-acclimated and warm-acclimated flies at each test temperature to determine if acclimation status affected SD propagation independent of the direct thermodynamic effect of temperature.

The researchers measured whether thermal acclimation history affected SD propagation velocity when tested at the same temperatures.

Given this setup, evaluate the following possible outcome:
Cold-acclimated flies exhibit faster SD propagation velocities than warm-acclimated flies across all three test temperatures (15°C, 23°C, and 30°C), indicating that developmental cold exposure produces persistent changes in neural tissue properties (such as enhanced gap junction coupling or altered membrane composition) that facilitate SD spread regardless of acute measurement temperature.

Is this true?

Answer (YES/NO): NO